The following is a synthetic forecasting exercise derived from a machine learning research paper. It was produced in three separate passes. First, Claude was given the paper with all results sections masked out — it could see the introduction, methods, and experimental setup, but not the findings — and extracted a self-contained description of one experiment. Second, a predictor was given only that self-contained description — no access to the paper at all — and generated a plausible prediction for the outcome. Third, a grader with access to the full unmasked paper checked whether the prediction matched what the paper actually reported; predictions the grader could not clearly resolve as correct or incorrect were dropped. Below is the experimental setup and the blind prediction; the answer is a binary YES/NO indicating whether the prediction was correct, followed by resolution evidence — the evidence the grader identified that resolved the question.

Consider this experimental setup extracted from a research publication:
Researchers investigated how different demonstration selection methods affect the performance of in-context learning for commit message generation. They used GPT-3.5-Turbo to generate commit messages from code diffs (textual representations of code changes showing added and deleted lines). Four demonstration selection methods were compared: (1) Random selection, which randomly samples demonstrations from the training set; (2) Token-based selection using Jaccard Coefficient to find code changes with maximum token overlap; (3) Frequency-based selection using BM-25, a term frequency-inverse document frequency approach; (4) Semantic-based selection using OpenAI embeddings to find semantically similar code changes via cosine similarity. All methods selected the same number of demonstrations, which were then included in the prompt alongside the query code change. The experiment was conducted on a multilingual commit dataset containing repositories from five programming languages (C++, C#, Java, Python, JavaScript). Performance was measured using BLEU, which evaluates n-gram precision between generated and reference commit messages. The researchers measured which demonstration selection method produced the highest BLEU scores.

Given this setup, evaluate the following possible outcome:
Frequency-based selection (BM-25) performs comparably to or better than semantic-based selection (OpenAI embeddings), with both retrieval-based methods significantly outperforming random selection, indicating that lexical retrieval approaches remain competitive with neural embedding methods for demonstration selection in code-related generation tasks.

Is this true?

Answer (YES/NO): YES